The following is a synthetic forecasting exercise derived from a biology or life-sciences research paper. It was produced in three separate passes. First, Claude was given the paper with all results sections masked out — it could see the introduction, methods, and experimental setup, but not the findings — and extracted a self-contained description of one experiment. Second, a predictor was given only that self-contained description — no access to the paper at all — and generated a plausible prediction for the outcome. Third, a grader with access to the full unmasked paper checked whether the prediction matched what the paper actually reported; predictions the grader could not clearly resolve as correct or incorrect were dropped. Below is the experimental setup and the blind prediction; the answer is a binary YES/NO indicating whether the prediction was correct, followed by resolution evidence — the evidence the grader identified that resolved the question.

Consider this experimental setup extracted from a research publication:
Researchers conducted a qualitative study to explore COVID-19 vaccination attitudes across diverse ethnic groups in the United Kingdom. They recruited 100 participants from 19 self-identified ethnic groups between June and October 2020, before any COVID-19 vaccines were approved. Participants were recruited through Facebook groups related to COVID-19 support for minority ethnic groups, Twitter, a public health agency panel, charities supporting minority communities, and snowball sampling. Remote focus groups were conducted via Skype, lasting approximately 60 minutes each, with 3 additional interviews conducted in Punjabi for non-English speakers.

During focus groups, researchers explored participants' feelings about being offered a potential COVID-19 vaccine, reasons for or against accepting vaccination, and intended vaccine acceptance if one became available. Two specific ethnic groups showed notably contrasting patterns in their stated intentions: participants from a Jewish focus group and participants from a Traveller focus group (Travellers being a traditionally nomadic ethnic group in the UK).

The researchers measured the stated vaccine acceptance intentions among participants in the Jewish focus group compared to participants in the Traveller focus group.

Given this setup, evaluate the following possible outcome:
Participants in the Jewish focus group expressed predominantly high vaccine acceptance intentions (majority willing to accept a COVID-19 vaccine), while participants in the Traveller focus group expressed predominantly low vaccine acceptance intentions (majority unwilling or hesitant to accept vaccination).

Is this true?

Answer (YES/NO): YES